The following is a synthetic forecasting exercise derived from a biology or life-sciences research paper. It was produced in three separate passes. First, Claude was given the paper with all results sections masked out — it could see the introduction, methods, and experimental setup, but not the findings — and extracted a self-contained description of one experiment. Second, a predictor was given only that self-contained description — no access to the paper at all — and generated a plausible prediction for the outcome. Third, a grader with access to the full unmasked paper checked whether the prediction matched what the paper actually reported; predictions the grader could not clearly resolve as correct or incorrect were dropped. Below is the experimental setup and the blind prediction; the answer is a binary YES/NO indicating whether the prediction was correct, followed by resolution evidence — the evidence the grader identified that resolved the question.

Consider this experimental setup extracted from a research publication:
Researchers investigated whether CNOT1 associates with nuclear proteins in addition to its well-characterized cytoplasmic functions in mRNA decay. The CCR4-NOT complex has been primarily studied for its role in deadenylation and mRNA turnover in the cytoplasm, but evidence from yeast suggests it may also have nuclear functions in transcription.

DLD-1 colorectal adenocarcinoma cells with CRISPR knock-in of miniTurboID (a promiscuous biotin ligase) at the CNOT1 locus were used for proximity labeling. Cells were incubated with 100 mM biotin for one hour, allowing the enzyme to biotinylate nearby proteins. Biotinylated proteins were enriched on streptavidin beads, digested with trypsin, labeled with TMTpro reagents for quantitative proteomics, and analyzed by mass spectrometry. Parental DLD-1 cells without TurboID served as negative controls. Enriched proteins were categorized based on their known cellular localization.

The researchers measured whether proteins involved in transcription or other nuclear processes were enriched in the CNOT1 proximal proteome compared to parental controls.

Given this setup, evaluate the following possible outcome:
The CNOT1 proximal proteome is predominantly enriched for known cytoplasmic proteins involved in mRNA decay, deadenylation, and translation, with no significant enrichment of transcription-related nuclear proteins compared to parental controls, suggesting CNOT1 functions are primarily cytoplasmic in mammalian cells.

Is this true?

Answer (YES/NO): YES